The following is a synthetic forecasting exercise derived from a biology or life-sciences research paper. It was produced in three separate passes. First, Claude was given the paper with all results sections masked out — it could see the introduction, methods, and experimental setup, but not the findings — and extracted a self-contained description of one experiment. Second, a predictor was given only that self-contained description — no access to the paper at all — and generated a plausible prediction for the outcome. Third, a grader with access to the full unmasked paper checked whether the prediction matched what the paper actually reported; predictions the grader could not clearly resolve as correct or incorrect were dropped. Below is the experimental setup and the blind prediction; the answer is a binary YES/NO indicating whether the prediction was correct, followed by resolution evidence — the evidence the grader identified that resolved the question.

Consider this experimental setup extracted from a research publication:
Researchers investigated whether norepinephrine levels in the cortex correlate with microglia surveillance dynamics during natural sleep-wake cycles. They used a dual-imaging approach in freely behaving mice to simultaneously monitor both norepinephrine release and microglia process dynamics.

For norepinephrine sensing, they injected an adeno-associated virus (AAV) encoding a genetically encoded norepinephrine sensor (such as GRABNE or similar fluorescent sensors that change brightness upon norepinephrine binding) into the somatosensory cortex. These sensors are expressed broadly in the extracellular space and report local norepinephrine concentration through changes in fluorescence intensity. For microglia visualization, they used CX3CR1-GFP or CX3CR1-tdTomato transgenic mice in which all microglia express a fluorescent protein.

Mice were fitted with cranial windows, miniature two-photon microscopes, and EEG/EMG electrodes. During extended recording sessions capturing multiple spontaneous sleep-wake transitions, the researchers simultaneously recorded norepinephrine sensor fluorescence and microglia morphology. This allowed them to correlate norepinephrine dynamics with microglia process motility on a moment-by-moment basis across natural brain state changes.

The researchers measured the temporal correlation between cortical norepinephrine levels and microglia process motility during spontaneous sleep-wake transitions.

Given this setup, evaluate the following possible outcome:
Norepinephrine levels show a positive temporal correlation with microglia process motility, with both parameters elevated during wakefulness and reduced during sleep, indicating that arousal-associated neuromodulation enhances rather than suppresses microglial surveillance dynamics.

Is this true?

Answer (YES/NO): NO